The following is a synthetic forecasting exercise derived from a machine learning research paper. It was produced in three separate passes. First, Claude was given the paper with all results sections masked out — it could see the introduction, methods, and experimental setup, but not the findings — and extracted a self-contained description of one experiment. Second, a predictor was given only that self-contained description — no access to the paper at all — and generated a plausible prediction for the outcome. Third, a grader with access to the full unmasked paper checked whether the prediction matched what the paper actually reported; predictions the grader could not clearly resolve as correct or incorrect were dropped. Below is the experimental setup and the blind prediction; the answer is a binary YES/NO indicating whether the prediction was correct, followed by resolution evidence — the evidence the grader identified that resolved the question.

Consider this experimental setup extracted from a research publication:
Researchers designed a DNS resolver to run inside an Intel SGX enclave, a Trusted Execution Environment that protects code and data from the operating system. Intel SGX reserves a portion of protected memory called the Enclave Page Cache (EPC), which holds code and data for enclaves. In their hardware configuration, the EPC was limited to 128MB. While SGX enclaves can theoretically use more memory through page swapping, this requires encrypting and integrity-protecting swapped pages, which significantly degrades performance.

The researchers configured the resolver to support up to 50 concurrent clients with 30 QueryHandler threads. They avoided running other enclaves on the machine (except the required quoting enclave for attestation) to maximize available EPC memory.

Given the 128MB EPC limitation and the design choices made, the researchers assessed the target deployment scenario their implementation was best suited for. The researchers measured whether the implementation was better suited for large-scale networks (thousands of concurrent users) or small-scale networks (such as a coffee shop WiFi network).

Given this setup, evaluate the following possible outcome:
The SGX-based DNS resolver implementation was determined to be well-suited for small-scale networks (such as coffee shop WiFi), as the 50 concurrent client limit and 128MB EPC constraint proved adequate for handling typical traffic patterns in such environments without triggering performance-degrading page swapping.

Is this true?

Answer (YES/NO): YES